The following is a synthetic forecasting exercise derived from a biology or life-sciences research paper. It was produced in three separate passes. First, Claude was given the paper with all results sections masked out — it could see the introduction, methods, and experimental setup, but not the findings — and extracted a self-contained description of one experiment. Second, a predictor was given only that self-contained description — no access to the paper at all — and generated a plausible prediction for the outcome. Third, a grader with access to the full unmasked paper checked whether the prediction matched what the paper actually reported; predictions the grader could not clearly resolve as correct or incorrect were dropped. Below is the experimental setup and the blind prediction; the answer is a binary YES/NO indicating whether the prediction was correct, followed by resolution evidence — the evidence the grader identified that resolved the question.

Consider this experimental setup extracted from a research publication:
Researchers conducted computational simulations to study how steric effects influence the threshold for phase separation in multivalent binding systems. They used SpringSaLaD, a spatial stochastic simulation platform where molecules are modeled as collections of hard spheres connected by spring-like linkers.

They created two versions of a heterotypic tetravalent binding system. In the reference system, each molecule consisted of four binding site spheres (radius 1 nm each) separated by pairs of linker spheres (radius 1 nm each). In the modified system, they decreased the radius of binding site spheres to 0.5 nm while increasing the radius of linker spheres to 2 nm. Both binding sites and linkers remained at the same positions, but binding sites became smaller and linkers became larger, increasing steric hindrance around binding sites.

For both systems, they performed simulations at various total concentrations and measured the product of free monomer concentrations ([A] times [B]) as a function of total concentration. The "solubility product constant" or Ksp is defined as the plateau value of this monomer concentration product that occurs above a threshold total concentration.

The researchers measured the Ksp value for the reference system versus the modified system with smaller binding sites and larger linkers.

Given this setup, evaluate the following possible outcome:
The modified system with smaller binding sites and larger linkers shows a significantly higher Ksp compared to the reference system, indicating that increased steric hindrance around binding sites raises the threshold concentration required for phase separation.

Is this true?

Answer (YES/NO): YES